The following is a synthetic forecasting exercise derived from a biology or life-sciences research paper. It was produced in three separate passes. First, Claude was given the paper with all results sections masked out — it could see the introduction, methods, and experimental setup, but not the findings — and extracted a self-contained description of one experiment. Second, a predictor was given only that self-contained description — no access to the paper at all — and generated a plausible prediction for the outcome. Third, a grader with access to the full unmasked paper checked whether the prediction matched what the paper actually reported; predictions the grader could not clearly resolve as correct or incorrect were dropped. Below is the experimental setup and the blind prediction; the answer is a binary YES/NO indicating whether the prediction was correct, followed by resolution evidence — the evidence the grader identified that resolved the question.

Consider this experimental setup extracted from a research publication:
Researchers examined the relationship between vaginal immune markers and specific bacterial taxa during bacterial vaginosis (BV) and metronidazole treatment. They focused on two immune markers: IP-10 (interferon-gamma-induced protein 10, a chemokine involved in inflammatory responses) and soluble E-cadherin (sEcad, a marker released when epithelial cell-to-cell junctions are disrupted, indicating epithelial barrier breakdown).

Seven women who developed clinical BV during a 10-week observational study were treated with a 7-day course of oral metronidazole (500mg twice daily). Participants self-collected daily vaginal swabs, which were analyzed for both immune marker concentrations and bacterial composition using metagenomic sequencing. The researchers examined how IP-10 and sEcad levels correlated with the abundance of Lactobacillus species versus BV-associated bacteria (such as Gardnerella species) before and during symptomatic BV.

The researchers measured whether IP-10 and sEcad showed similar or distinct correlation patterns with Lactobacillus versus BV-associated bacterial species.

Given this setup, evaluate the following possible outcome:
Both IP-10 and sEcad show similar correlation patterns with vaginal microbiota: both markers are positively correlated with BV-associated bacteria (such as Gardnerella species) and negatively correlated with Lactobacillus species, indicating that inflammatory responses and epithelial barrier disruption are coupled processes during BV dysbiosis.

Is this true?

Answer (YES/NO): NO